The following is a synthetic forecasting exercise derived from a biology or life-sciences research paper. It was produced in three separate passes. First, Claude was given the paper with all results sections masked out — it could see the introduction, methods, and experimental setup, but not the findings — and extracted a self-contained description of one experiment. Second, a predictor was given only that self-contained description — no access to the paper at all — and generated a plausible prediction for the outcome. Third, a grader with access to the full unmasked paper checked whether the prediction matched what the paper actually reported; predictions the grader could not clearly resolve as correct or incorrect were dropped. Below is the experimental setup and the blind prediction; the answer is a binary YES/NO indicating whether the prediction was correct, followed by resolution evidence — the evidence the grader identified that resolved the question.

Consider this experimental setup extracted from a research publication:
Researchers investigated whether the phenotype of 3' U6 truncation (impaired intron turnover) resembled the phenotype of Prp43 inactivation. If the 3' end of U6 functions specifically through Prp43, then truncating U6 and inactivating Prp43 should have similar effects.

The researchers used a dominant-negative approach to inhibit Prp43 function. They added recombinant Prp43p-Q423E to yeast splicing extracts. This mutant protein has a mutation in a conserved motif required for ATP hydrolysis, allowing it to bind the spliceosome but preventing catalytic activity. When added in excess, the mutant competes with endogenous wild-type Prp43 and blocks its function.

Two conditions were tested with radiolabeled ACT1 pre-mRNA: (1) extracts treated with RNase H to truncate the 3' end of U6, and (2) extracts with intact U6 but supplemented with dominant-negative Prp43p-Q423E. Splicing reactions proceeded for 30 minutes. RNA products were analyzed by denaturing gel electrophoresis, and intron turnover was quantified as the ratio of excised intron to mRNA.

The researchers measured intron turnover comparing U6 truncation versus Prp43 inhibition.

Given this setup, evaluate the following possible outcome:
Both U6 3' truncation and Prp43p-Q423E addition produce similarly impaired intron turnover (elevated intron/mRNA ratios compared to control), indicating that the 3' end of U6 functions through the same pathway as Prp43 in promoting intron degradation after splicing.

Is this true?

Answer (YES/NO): YES